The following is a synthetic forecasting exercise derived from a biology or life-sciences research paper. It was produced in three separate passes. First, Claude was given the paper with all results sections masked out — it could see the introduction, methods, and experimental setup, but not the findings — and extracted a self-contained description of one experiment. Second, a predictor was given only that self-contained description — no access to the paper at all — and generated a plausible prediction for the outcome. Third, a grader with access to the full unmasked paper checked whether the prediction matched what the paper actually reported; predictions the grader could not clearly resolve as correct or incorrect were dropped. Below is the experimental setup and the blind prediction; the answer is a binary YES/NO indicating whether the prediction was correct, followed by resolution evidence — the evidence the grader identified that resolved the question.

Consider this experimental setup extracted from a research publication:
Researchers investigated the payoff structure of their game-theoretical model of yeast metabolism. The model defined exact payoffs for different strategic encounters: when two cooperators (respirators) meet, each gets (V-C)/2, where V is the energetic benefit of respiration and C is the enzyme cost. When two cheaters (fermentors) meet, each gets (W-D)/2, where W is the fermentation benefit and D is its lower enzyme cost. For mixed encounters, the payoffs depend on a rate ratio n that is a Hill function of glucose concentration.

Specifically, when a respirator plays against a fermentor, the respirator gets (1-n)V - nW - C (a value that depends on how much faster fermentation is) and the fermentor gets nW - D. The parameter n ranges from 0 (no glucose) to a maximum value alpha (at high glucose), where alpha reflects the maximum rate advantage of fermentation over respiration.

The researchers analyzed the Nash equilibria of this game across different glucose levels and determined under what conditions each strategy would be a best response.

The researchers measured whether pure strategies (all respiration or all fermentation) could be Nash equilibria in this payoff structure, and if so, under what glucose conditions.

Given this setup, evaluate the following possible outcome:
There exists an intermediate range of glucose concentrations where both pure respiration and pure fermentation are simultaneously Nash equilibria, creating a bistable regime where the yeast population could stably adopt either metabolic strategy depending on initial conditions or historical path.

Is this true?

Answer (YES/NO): NO